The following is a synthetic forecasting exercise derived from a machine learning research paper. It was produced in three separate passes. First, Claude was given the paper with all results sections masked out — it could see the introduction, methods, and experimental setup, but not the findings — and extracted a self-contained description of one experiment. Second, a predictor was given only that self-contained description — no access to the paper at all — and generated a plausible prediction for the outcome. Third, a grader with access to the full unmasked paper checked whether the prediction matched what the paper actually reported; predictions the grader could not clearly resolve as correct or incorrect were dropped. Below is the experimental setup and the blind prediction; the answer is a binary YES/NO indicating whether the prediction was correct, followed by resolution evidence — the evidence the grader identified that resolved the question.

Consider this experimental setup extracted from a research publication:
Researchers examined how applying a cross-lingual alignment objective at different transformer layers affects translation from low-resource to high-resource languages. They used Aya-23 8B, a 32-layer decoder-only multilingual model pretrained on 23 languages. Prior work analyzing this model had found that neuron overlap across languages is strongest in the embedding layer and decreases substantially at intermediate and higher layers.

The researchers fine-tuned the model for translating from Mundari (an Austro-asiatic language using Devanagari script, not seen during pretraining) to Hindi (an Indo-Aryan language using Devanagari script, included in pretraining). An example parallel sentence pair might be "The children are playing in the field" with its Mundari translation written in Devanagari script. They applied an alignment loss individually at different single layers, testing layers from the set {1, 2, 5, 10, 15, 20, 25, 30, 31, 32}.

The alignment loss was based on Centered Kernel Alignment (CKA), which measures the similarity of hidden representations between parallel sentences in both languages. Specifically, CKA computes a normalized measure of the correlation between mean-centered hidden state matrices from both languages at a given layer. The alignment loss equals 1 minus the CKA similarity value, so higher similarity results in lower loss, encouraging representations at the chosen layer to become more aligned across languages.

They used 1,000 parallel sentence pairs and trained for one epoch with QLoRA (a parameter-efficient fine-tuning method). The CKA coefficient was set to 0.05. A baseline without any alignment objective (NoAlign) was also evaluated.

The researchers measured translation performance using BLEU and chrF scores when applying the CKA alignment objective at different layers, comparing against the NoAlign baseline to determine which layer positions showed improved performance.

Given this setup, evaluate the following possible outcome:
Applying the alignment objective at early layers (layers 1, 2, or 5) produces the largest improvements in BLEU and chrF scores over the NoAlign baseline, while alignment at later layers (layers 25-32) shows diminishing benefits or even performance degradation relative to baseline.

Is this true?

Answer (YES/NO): NO